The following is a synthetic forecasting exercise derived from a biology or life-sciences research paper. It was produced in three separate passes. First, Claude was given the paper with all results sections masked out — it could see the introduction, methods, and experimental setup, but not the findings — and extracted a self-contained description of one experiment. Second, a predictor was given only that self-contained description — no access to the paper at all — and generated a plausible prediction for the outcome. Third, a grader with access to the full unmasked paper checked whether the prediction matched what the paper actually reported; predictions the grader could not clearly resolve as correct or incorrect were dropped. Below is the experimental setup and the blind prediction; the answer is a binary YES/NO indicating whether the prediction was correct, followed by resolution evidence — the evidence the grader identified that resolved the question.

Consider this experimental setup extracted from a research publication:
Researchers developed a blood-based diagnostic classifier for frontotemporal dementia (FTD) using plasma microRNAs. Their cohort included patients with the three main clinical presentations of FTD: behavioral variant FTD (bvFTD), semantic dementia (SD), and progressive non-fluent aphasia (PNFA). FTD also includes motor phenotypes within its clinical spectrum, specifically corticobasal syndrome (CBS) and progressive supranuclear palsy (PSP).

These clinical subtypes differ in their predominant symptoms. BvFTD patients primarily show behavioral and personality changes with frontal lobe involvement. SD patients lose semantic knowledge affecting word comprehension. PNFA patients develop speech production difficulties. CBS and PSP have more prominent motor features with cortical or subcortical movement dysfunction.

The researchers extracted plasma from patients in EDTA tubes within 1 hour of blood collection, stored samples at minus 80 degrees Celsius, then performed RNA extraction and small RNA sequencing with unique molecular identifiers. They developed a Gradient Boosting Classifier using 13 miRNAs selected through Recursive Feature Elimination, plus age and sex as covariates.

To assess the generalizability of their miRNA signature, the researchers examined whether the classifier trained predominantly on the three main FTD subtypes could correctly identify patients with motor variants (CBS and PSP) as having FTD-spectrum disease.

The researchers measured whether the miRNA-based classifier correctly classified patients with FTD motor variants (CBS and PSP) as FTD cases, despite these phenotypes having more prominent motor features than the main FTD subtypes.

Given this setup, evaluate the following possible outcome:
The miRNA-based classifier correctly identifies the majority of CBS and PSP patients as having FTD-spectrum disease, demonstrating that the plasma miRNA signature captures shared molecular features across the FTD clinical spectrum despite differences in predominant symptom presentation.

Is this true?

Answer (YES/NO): YES